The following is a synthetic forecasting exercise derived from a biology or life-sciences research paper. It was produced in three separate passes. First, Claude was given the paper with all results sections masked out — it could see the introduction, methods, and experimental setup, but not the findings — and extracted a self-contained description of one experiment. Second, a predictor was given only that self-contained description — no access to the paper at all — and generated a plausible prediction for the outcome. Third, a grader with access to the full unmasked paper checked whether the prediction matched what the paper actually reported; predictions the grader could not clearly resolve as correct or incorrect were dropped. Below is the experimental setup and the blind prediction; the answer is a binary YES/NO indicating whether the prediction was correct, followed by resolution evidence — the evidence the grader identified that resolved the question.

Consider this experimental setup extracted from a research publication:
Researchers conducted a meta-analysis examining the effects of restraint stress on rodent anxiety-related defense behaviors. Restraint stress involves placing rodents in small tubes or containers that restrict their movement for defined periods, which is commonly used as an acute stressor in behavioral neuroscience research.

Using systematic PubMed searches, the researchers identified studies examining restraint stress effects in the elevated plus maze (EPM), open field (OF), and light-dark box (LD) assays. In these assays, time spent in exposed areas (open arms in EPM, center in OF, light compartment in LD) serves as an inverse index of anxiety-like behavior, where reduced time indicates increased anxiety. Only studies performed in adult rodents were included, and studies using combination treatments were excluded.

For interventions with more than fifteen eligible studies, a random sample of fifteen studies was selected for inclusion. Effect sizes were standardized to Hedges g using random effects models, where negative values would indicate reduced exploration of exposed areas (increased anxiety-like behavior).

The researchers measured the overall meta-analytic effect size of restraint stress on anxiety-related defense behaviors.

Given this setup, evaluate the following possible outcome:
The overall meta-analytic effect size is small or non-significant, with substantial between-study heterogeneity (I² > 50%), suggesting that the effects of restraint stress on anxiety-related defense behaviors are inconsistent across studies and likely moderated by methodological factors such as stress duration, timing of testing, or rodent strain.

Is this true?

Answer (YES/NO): NO